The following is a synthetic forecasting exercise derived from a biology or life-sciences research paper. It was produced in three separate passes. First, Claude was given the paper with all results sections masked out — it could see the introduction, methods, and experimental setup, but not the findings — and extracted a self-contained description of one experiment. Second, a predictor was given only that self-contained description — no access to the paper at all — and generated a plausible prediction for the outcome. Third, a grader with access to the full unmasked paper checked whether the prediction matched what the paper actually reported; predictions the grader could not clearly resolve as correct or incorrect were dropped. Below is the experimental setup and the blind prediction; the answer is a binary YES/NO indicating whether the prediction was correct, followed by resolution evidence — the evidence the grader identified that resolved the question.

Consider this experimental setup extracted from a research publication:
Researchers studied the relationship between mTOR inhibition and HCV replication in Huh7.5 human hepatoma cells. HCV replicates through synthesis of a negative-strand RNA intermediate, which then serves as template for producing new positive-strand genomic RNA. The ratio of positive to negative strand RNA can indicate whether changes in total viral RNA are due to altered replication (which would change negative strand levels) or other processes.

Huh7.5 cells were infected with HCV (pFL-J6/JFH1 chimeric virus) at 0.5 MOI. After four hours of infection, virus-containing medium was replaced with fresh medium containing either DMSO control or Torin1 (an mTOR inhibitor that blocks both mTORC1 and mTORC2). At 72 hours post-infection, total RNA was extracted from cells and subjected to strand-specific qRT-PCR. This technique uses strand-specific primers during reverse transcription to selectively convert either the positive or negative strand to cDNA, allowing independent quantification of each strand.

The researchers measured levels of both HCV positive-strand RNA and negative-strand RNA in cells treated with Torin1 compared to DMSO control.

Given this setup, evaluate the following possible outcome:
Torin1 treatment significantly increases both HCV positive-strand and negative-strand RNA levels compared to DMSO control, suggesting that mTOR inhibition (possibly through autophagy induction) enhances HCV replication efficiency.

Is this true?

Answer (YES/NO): YES